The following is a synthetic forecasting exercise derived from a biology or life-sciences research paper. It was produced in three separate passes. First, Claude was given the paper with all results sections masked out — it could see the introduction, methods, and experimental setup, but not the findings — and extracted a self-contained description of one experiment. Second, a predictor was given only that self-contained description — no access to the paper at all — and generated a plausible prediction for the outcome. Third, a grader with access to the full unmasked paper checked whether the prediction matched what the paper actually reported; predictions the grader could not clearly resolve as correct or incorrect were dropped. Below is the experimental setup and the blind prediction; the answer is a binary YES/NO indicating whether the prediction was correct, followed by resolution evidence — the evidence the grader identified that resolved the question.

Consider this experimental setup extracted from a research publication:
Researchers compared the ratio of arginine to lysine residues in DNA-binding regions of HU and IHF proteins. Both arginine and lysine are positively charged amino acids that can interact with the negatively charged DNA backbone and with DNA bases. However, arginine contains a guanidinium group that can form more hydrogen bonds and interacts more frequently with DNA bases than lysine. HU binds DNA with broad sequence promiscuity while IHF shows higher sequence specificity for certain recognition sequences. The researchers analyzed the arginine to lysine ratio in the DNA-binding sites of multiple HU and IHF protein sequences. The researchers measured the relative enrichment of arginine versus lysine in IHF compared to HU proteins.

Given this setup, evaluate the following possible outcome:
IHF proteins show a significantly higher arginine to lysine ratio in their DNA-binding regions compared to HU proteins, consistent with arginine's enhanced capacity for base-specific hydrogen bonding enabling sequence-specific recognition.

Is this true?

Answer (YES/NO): YES